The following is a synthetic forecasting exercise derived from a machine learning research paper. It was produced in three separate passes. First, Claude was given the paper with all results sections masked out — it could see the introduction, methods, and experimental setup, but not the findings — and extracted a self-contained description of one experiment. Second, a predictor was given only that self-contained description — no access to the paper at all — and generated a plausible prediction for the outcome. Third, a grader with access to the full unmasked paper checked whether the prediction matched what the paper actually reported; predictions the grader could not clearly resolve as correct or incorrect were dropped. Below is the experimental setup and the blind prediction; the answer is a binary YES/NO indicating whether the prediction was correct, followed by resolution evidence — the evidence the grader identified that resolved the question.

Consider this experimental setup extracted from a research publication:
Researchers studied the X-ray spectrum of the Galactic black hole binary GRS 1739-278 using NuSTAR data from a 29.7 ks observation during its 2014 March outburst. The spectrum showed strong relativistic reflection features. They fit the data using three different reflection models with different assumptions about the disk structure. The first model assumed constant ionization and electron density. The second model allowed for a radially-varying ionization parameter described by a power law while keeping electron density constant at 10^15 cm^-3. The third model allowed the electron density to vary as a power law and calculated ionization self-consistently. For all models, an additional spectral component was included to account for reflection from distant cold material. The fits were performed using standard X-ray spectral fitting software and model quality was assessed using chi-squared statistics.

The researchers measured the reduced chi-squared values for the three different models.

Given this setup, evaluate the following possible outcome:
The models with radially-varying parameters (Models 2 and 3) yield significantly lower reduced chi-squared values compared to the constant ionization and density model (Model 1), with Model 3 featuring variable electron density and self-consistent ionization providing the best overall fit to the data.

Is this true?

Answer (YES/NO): NO